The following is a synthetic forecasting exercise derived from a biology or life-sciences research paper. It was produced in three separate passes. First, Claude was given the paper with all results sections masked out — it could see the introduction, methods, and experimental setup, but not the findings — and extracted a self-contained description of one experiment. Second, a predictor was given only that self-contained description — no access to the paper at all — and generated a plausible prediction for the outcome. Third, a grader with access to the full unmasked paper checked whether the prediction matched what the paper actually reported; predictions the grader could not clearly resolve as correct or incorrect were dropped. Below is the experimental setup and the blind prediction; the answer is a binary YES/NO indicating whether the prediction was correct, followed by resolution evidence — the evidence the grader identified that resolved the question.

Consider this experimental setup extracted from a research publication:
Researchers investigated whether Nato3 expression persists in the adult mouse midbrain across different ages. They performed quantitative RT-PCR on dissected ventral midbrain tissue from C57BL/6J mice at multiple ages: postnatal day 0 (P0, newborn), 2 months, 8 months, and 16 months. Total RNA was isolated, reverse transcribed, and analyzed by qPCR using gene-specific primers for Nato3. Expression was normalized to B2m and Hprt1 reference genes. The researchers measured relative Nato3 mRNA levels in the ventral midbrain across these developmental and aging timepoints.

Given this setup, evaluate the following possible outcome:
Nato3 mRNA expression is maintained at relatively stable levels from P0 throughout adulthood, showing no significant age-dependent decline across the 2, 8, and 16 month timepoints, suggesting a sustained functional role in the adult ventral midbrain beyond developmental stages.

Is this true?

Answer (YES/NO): YES